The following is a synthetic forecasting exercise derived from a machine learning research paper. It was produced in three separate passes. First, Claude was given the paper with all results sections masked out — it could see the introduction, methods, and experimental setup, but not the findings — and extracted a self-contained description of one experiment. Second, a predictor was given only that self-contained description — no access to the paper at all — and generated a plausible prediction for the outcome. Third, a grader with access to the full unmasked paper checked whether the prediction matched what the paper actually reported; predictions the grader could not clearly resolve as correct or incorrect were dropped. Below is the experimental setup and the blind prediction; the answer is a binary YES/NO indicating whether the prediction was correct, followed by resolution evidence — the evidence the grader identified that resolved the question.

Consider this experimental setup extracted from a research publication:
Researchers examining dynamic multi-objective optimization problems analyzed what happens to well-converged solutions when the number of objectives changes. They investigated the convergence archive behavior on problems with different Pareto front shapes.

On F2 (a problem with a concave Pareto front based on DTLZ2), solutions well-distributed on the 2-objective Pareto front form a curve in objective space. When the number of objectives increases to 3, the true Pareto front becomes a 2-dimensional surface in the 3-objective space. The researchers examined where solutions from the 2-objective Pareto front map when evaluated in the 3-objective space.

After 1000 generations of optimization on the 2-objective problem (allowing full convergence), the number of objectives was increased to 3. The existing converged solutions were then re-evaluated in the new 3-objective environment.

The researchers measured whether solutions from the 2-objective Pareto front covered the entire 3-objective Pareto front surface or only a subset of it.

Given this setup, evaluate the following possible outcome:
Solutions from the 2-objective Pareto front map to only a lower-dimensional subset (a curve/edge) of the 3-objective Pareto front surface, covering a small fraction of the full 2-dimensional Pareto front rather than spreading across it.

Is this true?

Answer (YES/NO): YES